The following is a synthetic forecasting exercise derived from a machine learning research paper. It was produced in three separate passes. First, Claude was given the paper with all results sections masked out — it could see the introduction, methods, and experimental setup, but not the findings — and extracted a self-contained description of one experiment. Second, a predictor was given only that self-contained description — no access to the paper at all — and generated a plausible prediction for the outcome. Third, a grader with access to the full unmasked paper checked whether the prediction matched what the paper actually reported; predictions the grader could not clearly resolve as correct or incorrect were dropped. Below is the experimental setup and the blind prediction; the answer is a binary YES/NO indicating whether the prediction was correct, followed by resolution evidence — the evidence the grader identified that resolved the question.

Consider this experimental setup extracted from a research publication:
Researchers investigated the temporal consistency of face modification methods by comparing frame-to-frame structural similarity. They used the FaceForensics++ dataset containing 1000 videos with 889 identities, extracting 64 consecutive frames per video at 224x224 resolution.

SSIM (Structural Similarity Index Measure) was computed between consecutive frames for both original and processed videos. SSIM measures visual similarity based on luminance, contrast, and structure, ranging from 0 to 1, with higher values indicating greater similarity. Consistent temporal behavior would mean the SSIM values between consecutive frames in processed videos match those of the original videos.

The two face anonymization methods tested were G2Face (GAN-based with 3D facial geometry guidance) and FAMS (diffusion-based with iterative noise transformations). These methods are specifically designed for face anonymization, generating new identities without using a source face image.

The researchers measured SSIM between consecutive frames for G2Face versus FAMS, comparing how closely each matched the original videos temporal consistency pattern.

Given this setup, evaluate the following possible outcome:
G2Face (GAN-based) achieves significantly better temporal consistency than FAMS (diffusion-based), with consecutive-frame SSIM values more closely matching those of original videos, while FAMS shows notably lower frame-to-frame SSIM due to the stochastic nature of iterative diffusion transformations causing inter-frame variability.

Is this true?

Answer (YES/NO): NO